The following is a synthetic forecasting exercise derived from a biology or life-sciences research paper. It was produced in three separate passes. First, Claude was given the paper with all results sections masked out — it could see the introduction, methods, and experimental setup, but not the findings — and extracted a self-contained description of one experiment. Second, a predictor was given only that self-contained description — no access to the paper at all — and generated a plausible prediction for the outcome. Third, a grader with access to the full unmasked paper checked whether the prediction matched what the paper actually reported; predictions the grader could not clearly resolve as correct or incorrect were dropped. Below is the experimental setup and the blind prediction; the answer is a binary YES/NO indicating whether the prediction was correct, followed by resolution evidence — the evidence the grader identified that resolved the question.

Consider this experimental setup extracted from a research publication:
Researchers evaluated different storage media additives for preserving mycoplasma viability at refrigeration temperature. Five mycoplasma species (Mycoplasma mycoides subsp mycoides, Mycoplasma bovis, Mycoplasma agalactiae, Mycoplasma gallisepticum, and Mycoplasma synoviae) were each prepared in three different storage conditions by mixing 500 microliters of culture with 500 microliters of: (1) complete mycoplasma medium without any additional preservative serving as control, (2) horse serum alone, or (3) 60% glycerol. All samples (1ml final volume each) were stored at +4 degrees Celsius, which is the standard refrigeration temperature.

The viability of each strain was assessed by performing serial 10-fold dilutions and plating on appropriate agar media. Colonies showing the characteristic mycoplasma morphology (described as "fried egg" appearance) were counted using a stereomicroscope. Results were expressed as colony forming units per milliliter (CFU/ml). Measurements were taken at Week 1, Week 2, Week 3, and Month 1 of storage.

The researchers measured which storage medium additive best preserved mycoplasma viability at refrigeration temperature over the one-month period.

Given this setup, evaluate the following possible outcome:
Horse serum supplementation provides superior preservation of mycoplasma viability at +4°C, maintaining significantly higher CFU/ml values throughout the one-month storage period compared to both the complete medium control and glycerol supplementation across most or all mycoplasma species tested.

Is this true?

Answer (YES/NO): NO